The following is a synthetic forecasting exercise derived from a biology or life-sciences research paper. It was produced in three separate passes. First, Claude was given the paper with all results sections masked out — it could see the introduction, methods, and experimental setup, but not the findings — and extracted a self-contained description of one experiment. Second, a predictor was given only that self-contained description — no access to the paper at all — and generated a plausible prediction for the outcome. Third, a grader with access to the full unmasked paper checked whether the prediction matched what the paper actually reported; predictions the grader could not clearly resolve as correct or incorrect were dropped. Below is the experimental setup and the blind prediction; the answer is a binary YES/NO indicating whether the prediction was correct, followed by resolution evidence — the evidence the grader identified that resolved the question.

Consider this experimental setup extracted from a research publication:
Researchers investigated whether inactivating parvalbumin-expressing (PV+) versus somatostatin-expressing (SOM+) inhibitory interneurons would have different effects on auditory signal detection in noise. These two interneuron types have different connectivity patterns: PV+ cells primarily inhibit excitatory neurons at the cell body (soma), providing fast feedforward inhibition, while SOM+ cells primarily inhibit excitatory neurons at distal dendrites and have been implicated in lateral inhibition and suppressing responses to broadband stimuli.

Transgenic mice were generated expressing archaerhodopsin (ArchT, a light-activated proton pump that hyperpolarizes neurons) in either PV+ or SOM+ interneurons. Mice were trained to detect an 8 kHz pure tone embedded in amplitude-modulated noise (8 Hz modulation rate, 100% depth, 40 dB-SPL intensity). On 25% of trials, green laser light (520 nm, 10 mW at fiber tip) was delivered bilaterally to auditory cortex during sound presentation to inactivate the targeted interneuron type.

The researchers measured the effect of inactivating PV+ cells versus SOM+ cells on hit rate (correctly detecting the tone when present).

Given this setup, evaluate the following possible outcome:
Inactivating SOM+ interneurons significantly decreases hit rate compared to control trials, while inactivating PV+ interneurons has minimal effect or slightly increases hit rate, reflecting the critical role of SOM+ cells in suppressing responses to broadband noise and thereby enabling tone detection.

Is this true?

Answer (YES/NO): NO